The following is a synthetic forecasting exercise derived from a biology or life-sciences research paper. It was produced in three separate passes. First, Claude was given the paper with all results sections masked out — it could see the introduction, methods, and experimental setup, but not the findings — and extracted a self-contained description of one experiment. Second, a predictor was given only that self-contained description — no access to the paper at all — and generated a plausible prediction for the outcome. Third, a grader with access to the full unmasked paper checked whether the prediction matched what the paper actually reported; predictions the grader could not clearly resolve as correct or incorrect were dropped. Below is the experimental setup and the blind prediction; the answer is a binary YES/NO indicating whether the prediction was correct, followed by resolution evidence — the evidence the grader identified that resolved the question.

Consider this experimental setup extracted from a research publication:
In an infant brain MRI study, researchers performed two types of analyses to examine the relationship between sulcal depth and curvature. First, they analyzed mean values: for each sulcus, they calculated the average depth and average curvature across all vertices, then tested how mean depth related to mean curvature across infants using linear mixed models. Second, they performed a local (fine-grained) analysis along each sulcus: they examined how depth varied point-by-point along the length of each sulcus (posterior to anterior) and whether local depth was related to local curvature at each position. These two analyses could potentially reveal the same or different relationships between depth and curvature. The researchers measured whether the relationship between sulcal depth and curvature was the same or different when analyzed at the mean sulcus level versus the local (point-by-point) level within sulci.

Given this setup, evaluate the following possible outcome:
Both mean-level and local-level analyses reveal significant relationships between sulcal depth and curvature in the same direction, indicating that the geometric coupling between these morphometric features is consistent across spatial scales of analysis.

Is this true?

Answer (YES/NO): NO